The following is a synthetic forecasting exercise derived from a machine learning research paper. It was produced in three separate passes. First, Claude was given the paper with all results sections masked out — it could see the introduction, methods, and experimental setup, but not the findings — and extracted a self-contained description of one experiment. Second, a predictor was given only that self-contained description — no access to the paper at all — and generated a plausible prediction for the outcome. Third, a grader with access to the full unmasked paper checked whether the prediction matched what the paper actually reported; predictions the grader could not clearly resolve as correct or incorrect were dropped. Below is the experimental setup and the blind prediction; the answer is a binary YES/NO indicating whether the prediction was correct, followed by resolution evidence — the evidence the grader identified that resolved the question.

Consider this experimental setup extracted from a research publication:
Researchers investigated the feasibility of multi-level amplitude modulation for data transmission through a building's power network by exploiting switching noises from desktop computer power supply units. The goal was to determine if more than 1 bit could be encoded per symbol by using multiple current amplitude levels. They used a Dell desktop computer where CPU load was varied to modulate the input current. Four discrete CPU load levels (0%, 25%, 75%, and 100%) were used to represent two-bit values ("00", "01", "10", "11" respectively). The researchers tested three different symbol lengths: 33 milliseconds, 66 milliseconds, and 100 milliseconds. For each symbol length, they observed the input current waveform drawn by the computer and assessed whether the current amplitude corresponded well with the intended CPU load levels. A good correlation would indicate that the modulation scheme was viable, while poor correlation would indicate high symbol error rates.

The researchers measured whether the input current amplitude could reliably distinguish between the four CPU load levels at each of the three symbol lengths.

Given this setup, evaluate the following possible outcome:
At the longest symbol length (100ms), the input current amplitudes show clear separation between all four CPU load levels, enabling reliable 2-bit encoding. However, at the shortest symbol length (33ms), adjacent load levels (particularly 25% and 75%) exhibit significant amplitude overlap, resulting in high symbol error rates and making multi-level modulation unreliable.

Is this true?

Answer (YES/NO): YES